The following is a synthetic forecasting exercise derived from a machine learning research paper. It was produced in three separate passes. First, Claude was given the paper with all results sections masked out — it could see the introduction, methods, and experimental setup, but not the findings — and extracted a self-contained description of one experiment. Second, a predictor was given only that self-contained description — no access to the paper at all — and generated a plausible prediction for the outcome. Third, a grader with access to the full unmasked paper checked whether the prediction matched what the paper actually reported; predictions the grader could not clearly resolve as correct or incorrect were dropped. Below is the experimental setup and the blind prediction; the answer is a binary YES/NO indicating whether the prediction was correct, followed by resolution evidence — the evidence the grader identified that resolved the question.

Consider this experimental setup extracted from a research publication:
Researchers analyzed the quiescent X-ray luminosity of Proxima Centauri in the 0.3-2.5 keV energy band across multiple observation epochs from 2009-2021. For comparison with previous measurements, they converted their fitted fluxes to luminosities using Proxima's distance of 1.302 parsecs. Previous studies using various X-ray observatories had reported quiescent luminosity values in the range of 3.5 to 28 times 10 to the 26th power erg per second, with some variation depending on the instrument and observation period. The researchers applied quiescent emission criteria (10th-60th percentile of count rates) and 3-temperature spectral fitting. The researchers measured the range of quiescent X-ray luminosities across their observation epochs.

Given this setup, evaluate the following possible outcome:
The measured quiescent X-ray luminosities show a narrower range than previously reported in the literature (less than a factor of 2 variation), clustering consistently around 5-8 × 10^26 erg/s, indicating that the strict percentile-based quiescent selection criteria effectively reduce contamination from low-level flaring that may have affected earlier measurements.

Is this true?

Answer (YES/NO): NO